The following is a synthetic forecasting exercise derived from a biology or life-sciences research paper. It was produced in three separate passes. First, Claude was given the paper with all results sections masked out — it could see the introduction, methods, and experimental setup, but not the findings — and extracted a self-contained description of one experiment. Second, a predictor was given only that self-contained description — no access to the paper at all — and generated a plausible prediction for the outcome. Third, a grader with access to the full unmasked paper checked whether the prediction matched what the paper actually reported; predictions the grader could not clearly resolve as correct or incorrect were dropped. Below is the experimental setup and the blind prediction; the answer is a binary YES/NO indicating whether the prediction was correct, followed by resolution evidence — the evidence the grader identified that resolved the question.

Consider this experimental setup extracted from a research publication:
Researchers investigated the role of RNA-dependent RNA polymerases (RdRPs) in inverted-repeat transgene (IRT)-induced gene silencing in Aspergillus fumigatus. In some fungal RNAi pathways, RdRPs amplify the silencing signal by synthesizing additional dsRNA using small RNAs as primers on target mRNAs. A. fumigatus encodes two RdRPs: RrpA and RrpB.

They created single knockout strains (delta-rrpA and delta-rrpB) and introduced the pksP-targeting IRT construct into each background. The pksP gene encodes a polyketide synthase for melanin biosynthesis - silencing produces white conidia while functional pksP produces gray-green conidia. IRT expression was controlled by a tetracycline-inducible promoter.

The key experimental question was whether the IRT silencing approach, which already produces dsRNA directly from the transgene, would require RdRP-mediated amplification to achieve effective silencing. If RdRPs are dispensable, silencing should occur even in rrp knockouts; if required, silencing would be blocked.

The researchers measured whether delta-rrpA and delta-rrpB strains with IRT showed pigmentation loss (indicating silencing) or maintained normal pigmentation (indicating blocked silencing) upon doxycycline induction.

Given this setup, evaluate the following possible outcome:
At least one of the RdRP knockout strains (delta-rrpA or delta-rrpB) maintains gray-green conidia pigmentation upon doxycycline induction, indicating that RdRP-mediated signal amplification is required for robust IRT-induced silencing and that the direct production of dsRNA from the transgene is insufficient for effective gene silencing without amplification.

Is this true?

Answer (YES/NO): NO